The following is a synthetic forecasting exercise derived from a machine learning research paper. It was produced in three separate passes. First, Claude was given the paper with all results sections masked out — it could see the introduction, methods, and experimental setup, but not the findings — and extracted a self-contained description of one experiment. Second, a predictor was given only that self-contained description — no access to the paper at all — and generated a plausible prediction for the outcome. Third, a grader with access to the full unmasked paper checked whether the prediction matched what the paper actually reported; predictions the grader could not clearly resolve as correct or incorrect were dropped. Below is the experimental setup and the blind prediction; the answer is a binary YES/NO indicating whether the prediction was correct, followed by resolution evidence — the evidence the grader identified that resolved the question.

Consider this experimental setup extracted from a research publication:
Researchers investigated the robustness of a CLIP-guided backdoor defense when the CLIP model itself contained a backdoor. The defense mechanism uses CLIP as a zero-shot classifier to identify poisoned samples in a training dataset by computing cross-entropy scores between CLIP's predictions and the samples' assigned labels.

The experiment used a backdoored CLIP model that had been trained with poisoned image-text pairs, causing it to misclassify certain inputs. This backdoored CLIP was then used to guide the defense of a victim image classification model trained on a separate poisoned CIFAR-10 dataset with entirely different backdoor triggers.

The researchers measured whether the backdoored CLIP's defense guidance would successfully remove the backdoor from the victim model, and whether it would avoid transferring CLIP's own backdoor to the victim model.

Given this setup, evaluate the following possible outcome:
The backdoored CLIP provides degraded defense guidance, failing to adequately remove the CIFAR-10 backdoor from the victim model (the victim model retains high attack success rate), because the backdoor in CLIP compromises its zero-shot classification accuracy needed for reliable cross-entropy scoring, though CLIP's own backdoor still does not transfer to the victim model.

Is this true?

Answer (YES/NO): NO